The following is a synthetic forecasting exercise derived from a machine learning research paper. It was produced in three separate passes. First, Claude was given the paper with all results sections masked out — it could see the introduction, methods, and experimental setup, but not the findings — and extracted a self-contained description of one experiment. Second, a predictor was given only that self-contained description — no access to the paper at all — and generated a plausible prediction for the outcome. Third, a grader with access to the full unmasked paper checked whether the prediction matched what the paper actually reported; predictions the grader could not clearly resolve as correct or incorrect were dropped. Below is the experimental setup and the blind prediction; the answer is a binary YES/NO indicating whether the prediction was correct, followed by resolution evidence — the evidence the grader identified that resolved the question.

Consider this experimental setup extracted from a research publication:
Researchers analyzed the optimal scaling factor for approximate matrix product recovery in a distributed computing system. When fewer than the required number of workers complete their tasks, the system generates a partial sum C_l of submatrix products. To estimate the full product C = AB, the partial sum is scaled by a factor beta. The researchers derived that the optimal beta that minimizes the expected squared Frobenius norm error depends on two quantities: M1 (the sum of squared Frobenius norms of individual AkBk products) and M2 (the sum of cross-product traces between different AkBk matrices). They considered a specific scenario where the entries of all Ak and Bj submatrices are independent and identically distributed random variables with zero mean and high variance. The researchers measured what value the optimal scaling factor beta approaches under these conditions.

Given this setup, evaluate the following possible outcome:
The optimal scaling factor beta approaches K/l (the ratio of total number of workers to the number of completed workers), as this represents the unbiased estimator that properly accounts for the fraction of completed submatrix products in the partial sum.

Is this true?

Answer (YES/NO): NO